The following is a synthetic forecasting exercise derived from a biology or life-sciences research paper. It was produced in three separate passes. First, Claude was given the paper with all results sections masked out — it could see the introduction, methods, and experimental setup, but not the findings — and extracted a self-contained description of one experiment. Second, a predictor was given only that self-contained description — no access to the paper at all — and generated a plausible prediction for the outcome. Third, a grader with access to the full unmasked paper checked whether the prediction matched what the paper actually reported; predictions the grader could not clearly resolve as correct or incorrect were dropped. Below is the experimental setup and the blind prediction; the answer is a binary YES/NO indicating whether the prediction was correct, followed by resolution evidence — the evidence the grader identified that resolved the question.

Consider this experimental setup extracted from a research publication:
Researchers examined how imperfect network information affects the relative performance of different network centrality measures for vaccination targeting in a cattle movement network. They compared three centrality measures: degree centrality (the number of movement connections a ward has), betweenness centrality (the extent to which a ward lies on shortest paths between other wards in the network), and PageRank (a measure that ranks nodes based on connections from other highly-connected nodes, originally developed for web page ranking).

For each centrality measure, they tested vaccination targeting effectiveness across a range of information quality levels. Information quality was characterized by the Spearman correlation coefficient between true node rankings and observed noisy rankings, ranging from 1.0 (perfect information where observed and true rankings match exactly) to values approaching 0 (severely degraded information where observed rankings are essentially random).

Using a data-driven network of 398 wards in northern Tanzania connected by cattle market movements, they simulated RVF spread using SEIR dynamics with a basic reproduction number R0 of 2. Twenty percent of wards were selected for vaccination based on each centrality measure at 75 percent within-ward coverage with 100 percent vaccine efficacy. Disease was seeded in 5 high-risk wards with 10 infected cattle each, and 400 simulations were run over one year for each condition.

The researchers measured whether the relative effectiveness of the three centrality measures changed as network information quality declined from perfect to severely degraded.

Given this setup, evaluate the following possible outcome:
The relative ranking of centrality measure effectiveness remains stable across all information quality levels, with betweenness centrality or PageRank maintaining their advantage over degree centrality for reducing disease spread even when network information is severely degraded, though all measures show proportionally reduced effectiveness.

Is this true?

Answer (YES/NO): NO